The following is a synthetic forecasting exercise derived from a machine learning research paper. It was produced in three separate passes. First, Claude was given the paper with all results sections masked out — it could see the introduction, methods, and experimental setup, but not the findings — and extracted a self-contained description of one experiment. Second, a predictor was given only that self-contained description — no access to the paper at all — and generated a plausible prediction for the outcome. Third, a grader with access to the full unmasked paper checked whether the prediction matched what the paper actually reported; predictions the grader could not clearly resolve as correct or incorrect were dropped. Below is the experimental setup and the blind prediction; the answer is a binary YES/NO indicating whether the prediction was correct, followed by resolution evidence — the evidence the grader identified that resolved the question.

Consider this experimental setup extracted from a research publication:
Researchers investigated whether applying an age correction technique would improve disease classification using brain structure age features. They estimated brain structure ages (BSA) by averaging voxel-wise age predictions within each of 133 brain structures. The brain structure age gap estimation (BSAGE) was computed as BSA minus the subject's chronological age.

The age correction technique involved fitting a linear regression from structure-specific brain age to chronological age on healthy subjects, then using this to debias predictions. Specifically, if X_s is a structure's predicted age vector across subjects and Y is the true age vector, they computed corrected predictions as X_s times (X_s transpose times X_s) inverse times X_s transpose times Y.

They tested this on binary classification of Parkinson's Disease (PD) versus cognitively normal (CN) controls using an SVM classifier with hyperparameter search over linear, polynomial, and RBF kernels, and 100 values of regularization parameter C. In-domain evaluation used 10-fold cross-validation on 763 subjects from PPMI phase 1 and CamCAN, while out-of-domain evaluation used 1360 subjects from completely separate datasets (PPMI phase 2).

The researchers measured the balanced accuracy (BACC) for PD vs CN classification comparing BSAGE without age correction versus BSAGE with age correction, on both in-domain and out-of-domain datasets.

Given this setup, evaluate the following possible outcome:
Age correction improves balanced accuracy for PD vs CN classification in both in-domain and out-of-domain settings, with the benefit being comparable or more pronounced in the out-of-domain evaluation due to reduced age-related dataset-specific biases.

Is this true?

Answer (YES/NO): NO